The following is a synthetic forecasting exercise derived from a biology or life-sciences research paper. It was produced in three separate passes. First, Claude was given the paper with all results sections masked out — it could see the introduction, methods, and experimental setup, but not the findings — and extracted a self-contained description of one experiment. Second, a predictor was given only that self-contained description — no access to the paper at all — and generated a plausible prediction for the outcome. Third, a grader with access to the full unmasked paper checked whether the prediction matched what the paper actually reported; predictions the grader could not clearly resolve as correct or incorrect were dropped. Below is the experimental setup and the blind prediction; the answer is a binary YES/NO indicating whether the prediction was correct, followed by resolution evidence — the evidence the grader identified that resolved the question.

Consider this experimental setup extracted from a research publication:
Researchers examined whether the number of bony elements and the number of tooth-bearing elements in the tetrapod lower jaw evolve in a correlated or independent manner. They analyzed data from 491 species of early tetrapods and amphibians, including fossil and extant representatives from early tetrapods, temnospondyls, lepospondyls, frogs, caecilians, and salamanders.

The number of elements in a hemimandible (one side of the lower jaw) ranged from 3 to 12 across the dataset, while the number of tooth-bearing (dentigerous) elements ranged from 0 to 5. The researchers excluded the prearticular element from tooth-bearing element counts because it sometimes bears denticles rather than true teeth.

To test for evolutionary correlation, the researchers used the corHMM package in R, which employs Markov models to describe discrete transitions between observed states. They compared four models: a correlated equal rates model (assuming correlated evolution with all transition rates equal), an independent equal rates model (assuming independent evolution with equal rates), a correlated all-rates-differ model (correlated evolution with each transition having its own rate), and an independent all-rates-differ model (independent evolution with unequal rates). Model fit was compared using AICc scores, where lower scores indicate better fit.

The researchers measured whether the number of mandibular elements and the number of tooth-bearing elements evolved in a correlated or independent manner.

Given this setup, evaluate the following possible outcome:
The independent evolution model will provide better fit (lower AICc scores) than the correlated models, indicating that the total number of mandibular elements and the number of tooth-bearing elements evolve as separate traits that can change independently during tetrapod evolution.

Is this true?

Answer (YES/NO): YES